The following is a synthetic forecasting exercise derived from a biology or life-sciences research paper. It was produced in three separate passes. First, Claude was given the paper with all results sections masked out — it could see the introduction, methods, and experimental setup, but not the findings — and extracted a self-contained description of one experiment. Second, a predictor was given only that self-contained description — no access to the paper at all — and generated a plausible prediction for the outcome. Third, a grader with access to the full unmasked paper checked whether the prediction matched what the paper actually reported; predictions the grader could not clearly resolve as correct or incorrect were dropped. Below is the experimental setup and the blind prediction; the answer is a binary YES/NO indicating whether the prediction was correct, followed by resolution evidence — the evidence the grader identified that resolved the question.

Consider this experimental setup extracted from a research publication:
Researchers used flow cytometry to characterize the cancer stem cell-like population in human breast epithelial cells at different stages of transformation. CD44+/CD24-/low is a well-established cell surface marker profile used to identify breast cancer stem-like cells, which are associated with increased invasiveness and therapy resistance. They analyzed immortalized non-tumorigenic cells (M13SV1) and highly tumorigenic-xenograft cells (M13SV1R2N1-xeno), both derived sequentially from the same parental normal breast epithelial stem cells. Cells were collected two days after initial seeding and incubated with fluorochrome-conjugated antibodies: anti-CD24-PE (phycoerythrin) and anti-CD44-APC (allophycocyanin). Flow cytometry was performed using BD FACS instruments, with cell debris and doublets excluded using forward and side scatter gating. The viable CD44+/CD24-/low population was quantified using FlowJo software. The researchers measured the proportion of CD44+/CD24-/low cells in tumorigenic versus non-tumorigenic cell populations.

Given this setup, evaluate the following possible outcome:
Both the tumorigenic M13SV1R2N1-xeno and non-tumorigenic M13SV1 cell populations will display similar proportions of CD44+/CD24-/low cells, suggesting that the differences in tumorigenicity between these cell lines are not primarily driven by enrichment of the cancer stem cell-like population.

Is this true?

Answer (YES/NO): NO